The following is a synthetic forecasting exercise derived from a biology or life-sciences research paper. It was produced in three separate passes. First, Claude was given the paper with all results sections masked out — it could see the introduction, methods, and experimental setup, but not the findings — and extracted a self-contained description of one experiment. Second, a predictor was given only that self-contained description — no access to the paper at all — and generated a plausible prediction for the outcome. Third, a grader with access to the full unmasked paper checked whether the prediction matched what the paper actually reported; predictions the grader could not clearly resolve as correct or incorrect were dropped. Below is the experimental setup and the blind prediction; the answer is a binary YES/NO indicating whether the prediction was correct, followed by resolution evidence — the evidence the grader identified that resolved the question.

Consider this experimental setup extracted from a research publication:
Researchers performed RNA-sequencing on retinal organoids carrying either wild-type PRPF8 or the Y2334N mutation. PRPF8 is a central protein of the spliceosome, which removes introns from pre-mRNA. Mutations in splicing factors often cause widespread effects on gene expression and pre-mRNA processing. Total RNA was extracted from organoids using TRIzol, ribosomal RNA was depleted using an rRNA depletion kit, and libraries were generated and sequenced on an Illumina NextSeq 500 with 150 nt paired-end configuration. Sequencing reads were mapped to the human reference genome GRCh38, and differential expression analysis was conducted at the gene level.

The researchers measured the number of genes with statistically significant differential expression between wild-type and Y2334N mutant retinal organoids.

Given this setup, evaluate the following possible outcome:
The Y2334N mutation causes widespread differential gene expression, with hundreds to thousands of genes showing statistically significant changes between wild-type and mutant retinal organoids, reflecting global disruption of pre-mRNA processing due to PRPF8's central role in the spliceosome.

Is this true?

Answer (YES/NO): NO